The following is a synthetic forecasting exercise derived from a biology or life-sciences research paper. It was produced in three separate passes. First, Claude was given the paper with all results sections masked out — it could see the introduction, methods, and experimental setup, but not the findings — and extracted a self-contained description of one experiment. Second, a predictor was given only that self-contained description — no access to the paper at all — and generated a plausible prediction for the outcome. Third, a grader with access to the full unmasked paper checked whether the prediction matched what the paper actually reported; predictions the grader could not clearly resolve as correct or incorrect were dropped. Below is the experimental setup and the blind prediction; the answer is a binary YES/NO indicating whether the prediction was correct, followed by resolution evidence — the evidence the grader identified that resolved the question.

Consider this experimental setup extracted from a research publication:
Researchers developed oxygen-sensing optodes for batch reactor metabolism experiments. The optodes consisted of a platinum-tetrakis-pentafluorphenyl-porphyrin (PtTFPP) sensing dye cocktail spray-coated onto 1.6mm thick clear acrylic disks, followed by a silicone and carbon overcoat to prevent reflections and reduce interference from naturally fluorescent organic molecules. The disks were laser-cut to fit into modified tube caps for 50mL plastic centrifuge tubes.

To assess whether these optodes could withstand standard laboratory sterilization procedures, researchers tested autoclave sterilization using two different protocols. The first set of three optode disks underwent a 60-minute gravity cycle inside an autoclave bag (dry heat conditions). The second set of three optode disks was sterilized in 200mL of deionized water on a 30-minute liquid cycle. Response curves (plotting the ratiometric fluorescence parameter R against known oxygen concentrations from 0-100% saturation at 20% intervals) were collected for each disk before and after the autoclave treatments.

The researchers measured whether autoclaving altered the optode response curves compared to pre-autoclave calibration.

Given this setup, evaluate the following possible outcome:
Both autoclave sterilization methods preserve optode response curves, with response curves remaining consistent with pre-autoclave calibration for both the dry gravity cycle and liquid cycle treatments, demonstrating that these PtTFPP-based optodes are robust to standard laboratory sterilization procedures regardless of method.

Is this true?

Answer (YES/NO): NO